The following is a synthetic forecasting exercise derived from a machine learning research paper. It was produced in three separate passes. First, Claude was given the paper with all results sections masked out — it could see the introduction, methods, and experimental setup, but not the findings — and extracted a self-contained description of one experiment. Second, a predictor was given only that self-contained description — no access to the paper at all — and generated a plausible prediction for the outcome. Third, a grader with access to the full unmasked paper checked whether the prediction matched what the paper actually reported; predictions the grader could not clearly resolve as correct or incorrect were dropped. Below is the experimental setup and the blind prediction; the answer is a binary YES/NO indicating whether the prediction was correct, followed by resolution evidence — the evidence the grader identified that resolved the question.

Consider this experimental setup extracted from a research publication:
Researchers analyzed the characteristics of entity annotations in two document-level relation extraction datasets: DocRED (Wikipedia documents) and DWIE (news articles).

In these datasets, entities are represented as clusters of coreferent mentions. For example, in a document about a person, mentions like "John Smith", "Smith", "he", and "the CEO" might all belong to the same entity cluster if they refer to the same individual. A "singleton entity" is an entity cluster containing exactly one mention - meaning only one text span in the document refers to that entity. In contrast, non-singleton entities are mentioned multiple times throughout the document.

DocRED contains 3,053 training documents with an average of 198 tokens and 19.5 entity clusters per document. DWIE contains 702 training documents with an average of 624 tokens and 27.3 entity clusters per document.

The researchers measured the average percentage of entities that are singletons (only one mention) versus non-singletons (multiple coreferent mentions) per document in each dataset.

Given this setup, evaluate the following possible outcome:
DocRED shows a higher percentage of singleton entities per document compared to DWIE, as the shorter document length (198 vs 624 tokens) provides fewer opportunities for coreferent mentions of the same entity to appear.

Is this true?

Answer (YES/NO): YES